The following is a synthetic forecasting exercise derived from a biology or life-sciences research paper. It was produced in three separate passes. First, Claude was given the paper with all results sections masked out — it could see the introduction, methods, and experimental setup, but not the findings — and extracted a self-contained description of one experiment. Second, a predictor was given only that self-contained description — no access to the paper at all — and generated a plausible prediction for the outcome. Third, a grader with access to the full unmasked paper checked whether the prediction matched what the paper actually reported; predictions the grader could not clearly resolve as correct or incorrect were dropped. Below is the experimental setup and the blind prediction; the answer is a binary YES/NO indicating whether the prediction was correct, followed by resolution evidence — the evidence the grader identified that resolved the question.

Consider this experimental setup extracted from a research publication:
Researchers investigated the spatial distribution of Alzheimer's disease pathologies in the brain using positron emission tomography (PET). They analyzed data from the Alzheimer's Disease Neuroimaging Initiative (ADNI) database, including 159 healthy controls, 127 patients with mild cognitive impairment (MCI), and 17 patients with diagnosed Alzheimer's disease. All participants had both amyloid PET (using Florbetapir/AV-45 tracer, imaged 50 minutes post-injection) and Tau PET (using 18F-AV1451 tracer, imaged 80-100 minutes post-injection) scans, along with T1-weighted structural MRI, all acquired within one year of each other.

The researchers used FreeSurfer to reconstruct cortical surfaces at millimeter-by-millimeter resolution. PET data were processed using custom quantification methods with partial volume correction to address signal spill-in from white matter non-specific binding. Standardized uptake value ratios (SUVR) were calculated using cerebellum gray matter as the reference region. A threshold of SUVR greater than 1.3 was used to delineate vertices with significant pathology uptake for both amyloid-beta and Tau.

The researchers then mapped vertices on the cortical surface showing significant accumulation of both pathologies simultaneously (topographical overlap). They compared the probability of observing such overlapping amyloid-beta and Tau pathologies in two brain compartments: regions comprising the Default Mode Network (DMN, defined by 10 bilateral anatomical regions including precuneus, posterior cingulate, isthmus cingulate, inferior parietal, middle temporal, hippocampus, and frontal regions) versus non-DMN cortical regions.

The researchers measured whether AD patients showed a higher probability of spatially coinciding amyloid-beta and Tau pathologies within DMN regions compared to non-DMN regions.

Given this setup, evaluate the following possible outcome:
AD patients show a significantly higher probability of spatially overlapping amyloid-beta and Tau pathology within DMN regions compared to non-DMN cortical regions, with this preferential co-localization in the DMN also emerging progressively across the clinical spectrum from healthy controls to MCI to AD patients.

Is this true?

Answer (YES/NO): NO